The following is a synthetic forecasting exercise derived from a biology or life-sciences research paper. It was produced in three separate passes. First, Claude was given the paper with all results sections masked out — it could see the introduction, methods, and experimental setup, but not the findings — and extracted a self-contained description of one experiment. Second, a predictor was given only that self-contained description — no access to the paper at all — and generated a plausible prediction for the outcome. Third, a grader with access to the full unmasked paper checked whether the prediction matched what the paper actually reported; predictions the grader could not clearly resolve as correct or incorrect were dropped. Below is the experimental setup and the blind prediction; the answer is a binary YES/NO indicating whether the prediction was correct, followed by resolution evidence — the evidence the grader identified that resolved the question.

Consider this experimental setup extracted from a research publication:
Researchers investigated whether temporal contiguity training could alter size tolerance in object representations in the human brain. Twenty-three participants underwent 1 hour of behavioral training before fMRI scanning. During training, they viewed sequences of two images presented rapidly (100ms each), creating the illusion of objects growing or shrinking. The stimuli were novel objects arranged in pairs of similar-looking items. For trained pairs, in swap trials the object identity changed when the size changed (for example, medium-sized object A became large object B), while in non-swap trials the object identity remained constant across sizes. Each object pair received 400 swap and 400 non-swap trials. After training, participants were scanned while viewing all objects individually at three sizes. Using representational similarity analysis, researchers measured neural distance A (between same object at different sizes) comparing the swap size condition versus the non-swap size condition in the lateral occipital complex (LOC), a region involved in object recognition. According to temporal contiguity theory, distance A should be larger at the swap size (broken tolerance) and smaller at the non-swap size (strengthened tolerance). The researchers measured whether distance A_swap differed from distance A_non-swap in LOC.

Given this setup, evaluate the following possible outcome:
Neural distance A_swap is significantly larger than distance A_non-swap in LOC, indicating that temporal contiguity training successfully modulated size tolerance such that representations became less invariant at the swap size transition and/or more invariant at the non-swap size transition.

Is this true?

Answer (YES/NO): NO